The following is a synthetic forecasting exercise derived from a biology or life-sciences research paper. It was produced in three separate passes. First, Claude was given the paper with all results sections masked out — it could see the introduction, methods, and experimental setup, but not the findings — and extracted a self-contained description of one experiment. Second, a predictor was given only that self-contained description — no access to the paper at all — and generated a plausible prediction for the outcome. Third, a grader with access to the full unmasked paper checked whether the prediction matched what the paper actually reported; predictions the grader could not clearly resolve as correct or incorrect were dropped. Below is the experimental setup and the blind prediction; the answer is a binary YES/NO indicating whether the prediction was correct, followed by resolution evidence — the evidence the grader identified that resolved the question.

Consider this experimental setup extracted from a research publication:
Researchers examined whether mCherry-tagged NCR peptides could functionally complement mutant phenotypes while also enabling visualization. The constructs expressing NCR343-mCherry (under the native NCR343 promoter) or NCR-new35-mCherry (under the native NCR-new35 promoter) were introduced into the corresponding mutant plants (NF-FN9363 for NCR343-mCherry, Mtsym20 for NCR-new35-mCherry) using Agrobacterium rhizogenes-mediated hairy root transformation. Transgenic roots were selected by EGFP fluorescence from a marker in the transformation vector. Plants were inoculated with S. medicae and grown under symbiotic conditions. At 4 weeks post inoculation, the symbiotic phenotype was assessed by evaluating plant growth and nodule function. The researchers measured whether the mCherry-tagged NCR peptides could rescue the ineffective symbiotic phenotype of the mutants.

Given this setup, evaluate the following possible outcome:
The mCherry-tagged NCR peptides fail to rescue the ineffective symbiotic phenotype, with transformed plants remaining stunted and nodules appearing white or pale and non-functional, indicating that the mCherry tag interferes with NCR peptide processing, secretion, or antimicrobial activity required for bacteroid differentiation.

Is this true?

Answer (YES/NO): NO